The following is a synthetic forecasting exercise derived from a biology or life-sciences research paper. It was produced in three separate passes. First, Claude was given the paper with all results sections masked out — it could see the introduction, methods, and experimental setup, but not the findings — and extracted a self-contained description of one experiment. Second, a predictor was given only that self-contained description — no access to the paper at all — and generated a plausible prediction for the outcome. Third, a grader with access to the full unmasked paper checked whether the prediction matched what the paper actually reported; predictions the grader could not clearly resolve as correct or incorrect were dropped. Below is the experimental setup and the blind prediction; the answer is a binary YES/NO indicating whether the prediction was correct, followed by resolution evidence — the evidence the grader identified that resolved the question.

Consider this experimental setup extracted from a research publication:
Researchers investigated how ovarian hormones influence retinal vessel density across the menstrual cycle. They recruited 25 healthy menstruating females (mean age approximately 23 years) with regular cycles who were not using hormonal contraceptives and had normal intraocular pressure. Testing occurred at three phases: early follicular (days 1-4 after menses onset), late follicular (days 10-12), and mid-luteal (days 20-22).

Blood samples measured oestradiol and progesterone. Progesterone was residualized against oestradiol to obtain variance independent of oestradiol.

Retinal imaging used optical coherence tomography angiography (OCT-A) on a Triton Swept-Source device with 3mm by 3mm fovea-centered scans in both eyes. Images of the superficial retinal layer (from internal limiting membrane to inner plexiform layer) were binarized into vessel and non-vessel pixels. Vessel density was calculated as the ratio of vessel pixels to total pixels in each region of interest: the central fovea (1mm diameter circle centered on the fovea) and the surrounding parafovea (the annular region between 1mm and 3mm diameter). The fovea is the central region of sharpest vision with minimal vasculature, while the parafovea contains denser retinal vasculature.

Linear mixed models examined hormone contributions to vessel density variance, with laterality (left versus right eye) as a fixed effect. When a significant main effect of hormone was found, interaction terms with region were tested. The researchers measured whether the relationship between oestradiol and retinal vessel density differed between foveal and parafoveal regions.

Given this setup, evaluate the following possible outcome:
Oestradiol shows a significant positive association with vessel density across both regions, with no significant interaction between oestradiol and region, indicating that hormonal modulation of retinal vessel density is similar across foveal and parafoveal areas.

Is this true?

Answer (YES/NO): NO